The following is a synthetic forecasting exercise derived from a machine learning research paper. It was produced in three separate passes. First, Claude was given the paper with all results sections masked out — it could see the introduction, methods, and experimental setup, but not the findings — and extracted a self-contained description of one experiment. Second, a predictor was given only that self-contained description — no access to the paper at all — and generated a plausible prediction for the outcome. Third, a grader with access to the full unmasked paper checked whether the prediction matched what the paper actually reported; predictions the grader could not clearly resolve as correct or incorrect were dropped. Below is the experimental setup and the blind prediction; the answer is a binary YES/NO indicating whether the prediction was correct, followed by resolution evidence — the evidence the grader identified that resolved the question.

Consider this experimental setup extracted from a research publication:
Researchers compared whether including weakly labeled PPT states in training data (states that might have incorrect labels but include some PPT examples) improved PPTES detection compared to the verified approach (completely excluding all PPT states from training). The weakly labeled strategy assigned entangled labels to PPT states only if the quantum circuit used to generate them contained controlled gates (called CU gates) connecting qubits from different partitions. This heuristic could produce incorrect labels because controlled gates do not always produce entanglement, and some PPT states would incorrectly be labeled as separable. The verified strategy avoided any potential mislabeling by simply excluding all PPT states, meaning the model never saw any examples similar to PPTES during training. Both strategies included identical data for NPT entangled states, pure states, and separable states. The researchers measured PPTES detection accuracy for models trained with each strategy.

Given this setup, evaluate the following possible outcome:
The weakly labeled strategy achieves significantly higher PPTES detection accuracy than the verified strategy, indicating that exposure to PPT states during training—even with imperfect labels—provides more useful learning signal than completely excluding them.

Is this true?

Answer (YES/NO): YES